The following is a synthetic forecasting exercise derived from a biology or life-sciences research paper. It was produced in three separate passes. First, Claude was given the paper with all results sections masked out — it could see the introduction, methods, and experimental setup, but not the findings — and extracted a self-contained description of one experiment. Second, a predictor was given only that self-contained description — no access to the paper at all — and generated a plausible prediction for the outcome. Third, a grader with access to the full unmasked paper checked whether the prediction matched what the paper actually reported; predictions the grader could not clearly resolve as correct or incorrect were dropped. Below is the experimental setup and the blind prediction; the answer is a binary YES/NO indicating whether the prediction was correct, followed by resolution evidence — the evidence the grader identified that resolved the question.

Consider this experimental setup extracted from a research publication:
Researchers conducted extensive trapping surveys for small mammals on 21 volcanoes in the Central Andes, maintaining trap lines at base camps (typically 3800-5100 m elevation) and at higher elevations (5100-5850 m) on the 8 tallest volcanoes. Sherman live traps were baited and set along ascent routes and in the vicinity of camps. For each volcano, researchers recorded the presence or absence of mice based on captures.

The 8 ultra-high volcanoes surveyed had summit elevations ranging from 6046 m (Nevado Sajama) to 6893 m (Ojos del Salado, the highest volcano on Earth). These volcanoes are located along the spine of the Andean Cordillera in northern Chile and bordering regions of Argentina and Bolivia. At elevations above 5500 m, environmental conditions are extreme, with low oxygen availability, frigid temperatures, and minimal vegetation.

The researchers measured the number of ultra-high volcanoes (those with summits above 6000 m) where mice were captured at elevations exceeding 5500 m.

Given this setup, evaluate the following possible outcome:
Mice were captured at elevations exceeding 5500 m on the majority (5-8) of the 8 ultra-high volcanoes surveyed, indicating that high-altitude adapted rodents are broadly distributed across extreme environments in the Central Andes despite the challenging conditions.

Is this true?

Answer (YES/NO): NO